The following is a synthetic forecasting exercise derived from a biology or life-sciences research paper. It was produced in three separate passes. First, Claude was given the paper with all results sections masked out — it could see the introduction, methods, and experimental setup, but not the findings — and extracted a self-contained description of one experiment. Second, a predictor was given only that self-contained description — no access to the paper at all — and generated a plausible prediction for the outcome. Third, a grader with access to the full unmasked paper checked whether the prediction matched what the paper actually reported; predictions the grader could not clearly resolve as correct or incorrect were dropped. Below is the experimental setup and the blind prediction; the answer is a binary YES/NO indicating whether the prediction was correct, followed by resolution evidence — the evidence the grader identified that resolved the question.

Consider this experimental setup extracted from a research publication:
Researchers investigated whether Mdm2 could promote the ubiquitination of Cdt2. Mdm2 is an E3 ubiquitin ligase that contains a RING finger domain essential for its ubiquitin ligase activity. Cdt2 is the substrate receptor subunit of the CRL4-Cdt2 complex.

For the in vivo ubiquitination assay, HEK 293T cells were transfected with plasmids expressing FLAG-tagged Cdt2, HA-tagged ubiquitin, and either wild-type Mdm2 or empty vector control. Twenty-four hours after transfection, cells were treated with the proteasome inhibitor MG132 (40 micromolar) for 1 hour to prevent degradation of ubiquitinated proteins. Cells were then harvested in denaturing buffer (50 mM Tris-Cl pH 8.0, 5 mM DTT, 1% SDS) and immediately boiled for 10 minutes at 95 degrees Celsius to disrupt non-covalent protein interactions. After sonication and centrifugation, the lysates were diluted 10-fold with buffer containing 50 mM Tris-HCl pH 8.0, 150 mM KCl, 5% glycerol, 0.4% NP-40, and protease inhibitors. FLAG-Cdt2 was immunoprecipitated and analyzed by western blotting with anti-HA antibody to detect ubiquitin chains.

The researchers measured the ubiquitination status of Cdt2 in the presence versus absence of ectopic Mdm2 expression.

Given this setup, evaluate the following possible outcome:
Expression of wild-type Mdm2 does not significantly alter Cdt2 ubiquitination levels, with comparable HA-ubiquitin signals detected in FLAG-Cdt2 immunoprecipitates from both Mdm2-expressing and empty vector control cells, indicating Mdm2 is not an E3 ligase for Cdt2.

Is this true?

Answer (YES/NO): NO